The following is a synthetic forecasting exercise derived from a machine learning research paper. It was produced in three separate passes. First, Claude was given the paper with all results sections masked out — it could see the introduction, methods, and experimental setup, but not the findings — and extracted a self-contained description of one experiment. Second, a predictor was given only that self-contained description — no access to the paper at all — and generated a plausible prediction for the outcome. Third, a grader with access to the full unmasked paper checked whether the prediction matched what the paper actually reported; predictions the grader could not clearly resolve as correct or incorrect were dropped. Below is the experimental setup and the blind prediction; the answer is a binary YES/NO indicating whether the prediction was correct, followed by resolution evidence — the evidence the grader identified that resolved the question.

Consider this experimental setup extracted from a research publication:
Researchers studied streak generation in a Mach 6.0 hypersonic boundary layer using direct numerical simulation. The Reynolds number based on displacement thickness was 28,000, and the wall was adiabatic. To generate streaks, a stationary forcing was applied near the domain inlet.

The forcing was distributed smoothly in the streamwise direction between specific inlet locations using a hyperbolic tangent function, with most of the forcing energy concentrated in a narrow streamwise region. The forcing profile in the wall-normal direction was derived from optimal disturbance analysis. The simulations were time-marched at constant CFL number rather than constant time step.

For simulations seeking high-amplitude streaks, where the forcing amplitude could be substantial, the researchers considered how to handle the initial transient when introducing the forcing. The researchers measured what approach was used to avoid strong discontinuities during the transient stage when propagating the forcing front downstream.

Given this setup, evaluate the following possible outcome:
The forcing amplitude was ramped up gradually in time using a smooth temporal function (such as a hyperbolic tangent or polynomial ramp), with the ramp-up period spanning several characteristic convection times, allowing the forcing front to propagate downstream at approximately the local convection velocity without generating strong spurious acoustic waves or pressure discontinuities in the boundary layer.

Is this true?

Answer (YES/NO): NO